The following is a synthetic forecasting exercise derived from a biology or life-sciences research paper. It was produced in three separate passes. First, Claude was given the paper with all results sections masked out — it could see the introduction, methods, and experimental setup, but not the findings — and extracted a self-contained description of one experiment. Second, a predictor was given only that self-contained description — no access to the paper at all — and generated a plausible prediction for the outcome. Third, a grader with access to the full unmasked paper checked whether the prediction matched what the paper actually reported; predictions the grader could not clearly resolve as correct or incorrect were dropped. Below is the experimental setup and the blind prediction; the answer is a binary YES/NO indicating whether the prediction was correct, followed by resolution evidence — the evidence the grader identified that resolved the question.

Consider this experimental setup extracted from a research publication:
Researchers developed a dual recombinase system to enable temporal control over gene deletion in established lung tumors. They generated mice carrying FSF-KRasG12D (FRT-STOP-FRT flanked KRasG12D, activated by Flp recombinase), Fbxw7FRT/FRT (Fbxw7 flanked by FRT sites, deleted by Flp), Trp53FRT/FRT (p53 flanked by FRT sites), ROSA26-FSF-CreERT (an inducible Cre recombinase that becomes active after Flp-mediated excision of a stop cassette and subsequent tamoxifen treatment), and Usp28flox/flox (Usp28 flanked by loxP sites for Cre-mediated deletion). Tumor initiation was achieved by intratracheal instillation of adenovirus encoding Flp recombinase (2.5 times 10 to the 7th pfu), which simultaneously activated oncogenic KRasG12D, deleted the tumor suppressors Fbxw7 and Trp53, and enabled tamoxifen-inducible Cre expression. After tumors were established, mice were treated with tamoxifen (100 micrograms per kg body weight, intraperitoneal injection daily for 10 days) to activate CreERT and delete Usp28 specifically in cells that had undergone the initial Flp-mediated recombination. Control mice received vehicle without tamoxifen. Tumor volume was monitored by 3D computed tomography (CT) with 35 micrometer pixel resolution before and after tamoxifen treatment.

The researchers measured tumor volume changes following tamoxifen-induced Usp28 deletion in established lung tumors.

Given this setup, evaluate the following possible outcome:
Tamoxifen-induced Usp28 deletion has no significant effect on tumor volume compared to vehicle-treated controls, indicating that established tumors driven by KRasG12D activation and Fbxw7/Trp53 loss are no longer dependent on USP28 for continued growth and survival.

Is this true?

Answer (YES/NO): NO